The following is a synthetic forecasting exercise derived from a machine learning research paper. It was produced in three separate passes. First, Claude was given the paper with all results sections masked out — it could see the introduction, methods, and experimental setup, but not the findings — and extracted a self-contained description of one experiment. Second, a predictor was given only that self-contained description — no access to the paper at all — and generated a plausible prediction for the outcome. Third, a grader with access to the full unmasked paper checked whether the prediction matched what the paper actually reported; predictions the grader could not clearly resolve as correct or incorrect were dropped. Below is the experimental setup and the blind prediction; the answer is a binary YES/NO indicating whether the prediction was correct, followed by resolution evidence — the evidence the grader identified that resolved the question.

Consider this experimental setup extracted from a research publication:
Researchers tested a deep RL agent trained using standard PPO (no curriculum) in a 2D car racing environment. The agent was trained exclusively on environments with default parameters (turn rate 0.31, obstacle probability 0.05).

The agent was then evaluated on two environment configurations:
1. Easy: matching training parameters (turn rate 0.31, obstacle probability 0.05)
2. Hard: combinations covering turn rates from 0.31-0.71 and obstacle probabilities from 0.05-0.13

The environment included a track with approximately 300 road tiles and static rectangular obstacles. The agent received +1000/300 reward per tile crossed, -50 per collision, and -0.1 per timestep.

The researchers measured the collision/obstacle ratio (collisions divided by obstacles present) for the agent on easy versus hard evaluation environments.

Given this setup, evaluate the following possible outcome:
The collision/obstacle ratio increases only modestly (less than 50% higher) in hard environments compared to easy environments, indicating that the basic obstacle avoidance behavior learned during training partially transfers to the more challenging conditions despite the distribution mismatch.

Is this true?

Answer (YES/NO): YES